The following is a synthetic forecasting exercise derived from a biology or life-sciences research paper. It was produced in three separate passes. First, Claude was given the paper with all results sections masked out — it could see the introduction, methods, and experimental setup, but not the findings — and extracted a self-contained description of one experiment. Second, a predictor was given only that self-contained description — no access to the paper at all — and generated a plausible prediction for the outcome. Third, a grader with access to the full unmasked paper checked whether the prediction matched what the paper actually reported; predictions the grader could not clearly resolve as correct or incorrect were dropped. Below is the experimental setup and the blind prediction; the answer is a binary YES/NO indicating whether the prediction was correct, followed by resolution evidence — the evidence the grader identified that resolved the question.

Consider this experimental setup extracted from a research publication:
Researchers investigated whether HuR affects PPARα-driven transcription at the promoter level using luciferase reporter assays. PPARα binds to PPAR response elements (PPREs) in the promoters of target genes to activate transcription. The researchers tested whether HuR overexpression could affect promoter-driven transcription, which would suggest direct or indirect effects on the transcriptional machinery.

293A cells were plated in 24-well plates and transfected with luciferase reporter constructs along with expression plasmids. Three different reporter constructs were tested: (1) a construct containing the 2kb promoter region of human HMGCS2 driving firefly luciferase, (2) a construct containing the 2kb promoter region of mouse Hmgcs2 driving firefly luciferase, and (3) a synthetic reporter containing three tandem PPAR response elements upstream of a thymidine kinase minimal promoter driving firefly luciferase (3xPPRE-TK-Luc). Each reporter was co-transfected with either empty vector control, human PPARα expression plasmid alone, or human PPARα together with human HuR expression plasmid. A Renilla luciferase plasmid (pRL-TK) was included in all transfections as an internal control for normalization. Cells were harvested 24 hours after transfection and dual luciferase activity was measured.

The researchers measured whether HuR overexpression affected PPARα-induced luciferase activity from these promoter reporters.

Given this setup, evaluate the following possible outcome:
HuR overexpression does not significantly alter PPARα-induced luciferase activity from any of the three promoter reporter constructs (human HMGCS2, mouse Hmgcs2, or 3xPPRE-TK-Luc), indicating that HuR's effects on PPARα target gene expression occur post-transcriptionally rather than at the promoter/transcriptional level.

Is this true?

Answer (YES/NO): NO